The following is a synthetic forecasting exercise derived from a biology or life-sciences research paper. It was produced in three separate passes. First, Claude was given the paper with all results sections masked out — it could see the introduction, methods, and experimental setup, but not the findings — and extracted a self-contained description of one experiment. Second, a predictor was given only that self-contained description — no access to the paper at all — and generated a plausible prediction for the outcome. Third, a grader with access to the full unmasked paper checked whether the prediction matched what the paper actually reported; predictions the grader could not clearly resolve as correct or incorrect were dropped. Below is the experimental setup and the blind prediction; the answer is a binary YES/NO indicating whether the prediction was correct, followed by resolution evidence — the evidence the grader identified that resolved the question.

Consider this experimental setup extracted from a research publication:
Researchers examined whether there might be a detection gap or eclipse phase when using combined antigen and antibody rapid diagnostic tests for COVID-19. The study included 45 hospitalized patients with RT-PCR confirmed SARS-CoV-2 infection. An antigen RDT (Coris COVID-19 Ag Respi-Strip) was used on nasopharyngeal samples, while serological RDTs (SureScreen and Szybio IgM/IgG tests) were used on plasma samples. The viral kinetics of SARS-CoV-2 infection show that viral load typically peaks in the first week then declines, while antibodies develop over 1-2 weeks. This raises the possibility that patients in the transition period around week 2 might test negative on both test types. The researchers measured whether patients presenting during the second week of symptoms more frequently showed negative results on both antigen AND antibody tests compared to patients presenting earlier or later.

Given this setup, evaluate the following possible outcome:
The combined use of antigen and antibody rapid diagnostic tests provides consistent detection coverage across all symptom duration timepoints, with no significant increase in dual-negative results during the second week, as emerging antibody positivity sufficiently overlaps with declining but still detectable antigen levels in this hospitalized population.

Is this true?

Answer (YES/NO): NO